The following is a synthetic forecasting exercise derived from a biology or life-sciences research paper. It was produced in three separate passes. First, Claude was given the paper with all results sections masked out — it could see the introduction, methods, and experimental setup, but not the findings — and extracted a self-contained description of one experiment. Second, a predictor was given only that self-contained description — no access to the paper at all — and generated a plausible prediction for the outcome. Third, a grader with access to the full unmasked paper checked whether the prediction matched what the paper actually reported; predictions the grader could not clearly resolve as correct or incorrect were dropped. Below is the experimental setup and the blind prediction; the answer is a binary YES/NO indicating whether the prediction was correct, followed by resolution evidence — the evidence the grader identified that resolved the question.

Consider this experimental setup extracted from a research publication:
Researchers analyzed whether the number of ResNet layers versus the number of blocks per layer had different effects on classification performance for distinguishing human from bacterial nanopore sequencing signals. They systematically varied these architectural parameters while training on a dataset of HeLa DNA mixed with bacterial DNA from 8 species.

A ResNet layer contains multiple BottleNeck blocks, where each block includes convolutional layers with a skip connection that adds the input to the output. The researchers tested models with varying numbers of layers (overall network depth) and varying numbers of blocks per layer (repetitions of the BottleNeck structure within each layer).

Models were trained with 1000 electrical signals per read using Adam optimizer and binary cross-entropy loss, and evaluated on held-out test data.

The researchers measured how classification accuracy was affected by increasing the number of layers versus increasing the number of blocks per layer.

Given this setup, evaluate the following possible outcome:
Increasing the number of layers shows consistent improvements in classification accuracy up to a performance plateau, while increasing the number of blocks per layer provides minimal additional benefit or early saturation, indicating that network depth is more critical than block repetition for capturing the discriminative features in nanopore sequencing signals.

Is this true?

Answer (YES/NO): NO